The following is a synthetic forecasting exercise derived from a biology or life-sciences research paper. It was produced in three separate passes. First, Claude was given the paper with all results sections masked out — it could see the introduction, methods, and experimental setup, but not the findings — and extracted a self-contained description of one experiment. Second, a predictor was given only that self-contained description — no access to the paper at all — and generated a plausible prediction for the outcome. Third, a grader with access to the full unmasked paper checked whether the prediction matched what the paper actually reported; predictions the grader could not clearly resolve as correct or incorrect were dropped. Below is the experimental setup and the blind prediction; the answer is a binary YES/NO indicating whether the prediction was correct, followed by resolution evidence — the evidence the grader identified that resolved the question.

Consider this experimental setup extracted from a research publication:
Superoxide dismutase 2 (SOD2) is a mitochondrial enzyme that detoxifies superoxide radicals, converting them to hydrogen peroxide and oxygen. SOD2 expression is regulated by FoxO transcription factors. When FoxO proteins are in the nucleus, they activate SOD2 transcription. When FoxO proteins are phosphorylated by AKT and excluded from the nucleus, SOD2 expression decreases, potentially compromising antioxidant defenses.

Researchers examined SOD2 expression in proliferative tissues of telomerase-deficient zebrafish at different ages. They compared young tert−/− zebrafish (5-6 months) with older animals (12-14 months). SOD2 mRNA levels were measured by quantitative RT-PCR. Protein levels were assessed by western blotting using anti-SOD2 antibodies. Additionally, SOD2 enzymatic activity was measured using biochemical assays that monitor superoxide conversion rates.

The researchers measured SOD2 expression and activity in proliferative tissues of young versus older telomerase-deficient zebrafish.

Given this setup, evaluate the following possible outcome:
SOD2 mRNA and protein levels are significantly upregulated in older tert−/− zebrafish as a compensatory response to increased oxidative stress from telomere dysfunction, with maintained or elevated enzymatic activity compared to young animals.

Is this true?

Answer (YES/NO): NO